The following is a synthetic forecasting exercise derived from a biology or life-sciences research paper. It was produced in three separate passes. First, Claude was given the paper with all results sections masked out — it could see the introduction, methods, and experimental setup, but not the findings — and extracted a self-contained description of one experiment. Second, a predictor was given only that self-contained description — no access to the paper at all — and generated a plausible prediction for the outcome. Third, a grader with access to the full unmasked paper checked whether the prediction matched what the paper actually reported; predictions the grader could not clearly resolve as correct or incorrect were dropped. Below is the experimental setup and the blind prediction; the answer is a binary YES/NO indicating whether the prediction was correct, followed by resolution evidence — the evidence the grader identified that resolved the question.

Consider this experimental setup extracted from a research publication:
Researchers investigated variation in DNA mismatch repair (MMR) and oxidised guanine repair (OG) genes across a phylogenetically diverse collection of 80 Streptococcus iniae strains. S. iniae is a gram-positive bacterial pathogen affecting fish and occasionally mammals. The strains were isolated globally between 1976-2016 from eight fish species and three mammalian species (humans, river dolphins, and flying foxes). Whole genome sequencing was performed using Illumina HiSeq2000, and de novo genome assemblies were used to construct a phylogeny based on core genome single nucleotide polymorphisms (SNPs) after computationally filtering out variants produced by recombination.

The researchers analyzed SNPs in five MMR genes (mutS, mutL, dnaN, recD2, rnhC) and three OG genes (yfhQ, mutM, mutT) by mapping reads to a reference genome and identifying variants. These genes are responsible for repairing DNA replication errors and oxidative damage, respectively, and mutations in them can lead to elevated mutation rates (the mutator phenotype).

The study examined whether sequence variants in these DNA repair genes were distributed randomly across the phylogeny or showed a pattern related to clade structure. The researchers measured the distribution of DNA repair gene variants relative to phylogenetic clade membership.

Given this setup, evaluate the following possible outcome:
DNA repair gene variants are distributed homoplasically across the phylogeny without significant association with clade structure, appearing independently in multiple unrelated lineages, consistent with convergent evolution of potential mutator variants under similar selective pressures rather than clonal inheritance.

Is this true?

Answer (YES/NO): NO